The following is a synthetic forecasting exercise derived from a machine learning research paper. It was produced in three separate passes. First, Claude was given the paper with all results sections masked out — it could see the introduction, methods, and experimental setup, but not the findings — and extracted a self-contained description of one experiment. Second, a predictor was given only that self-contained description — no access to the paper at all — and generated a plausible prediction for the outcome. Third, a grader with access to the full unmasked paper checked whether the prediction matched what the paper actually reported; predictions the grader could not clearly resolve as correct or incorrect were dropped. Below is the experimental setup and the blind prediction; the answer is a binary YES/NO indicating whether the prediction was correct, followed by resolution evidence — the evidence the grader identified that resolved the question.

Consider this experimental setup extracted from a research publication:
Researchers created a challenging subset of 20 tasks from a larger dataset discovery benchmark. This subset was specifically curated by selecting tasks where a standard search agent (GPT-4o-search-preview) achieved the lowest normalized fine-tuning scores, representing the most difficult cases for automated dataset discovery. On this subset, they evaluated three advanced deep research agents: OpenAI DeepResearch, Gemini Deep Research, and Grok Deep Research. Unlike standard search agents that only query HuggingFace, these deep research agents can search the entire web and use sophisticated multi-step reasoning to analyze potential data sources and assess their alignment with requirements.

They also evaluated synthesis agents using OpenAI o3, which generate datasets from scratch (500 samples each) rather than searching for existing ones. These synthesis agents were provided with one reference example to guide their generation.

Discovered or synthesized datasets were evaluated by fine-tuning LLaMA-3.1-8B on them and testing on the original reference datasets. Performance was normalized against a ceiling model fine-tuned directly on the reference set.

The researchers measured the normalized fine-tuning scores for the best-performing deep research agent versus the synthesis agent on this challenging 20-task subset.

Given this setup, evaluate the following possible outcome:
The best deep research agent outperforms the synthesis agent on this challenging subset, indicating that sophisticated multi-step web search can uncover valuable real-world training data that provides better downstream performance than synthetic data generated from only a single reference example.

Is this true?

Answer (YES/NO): NO